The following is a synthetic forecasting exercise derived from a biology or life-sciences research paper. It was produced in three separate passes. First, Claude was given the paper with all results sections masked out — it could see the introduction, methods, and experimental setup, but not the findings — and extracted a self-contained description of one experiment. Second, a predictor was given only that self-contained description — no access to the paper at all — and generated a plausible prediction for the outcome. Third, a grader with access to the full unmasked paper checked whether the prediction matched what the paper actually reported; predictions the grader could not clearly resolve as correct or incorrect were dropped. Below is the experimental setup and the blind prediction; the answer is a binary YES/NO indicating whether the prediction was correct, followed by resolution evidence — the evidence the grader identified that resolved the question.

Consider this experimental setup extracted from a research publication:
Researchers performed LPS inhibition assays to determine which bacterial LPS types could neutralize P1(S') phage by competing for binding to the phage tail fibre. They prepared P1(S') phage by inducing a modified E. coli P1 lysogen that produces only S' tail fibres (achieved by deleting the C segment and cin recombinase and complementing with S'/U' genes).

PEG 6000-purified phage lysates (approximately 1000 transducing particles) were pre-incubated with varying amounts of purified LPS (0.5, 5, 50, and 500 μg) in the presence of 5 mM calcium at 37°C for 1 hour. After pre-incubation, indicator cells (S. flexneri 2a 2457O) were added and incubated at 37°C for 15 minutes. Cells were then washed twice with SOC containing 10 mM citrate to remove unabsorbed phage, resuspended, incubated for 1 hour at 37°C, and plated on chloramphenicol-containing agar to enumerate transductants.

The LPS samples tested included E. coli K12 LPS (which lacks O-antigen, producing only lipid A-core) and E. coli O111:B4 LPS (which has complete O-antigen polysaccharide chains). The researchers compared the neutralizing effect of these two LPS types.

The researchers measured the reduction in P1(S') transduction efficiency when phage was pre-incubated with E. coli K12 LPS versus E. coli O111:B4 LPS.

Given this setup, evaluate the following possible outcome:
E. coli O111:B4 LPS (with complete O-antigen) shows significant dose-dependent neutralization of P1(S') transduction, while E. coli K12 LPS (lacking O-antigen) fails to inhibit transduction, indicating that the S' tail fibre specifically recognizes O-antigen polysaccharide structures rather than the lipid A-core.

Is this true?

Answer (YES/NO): YES